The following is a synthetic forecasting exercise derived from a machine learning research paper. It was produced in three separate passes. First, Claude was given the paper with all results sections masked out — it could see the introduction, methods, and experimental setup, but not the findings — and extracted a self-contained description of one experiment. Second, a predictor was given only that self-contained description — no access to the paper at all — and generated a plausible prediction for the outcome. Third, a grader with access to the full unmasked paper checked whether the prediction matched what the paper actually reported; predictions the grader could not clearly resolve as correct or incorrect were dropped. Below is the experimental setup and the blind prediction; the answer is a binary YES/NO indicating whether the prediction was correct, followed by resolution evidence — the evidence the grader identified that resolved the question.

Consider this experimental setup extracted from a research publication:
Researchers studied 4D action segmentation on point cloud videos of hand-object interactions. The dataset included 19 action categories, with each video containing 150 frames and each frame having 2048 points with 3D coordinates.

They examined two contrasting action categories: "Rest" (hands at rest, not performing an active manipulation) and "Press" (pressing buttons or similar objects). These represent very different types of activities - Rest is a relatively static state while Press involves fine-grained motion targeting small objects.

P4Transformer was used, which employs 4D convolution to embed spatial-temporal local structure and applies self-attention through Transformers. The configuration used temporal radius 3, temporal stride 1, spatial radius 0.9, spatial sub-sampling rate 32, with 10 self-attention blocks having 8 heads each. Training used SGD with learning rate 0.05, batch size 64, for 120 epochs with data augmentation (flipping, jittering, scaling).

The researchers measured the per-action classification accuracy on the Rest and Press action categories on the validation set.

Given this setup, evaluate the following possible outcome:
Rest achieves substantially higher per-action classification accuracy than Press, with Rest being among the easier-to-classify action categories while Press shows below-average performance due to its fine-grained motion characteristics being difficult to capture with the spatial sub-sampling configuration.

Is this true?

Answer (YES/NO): YES